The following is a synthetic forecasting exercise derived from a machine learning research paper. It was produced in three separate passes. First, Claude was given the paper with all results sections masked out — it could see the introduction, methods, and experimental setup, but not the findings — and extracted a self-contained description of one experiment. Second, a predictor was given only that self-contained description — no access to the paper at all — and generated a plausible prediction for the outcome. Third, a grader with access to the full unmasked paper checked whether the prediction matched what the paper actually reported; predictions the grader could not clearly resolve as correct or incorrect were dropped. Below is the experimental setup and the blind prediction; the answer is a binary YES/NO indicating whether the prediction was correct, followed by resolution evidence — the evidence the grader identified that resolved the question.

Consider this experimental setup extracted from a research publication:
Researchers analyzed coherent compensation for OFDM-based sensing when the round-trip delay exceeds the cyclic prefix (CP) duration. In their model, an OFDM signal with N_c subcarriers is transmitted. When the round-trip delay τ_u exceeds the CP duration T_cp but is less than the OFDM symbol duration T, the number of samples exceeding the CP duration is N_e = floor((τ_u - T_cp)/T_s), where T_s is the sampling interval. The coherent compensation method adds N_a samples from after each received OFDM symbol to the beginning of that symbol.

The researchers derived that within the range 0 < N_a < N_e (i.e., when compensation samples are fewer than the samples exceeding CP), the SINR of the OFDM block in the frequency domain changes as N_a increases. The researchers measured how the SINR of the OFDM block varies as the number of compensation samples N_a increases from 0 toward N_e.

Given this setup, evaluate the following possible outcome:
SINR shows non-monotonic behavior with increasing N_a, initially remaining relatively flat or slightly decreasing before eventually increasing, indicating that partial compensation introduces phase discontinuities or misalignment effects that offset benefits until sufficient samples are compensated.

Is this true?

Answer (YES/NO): NO